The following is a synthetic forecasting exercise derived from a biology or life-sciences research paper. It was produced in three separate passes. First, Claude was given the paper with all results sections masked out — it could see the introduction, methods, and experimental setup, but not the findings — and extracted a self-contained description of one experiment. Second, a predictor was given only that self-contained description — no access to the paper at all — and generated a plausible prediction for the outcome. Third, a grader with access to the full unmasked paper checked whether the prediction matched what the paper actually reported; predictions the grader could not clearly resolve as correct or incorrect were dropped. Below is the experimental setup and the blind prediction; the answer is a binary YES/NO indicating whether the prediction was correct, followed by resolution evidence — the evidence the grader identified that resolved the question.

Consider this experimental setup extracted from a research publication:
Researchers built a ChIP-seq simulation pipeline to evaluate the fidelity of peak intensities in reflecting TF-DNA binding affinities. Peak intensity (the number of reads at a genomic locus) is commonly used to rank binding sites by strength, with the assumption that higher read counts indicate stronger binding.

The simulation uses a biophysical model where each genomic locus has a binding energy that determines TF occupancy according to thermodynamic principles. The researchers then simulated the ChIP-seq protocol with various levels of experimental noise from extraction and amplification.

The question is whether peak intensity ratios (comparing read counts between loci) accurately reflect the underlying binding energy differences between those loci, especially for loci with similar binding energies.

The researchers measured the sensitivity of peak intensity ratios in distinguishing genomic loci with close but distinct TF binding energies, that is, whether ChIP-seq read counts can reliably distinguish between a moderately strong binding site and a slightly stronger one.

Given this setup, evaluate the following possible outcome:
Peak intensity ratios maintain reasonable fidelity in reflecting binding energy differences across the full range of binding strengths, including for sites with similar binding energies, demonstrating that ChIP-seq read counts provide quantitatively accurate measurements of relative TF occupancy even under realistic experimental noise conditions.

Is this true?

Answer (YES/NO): NO